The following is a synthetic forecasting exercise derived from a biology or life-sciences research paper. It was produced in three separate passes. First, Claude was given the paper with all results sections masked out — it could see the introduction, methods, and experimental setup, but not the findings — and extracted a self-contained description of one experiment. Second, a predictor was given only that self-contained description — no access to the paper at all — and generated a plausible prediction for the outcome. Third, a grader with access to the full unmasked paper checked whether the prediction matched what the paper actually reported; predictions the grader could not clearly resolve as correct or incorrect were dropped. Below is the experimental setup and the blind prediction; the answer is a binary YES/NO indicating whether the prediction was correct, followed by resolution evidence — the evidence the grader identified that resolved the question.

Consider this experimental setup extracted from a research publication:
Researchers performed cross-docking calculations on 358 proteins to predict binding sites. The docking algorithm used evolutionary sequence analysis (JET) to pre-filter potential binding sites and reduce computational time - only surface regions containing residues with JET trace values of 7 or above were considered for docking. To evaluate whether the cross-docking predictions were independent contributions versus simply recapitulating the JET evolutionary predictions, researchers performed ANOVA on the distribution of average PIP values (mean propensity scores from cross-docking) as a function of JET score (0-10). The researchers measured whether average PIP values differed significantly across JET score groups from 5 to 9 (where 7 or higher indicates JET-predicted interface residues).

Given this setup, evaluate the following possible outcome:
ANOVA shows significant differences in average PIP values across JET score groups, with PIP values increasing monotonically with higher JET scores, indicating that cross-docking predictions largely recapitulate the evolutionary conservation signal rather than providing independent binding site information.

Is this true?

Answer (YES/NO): NO